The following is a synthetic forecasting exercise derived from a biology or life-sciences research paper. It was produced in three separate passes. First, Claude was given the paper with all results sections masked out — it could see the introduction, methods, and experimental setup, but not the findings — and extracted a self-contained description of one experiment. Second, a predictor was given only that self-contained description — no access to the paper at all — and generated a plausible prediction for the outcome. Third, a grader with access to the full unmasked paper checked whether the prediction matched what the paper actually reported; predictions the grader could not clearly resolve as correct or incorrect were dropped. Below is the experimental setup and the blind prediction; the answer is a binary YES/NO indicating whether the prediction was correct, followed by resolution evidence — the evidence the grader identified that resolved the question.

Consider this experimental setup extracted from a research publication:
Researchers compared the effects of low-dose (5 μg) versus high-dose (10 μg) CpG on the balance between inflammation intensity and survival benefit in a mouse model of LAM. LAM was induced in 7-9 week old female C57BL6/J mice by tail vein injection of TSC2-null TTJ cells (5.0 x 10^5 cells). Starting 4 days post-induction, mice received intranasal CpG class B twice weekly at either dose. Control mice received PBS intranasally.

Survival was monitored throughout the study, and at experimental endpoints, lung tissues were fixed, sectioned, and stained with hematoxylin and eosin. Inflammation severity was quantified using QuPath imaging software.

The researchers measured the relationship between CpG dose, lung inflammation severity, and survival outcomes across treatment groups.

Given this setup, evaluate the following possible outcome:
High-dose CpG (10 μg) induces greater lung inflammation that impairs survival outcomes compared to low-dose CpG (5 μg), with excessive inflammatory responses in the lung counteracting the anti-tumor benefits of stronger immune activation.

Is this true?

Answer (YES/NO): YES